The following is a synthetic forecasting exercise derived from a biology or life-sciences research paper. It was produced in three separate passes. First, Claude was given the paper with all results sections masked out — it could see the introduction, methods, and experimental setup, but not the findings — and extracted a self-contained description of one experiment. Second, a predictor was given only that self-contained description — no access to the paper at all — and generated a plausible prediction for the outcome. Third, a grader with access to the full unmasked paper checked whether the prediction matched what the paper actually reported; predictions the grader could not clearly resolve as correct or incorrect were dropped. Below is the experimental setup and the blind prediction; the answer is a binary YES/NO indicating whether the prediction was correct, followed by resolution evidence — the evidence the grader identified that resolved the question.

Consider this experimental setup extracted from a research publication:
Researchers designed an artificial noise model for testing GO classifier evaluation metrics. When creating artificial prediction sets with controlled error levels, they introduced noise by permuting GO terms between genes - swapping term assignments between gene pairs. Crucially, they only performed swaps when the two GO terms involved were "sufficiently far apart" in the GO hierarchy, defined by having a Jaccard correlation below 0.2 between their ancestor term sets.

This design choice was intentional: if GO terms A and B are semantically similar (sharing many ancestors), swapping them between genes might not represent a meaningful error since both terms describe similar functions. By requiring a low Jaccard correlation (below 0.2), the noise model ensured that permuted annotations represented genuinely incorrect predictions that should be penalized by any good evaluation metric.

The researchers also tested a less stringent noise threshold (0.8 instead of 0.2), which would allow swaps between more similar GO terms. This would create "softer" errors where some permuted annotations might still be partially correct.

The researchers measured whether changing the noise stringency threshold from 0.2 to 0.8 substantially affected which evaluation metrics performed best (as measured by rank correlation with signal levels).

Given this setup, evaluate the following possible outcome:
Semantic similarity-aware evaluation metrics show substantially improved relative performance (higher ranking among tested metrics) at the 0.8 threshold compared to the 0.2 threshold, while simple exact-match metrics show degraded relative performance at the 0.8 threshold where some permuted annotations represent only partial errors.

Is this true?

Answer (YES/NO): NO